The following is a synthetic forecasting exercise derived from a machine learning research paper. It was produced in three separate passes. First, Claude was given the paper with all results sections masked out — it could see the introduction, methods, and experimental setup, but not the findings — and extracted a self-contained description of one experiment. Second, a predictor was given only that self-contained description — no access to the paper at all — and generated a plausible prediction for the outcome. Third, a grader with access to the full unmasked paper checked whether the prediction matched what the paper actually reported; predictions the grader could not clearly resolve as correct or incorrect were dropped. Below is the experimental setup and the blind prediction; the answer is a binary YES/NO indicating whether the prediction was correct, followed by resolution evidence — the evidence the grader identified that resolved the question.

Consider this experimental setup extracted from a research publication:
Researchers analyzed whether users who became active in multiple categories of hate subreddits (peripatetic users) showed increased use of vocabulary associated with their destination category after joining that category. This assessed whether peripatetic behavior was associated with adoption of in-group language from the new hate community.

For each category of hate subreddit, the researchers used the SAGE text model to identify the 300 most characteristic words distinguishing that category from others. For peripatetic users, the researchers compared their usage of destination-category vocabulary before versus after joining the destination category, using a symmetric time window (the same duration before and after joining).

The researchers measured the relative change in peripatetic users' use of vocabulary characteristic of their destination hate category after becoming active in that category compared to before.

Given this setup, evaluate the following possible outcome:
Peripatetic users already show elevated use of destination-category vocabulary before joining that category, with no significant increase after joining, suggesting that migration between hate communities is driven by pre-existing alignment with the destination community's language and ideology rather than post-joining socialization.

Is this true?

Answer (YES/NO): NO